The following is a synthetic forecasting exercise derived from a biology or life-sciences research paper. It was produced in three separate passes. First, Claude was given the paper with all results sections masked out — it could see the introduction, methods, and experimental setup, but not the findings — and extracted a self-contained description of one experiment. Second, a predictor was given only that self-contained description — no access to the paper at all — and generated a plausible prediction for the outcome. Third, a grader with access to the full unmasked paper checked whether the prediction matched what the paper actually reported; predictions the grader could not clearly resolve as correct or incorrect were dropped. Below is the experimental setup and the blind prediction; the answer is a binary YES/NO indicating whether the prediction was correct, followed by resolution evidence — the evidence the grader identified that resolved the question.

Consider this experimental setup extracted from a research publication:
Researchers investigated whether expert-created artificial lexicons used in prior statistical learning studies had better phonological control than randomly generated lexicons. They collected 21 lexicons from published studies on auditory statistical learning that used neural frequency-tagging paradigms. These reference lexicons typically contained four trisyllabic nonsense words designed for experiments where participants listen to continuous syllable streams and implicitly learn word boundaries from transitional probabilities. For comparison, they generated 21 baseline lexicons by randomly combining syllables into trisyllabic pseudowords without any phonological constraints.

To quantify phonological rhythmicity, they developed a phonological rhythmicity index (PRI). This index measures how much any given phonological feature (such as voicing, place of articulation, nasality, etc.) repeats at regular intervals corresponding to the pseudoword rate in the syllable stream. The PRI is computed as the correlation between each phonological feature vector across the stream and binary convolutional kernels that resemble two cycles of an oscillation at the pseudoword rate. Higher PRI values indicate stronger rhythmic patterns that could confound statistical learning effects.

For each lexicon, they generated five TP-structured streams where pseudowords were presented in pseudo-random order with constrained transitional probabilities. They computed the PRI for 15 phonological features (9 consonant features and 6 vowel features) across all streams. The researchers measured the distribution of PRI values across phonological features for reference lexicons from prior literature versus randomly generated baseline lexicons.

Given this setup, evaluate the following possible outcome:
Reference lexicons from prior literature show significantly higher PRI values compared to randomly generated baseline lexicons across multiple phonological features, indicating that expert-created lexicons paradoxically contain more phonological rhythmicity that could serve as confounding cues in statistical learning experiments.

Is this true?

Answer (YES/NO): NO